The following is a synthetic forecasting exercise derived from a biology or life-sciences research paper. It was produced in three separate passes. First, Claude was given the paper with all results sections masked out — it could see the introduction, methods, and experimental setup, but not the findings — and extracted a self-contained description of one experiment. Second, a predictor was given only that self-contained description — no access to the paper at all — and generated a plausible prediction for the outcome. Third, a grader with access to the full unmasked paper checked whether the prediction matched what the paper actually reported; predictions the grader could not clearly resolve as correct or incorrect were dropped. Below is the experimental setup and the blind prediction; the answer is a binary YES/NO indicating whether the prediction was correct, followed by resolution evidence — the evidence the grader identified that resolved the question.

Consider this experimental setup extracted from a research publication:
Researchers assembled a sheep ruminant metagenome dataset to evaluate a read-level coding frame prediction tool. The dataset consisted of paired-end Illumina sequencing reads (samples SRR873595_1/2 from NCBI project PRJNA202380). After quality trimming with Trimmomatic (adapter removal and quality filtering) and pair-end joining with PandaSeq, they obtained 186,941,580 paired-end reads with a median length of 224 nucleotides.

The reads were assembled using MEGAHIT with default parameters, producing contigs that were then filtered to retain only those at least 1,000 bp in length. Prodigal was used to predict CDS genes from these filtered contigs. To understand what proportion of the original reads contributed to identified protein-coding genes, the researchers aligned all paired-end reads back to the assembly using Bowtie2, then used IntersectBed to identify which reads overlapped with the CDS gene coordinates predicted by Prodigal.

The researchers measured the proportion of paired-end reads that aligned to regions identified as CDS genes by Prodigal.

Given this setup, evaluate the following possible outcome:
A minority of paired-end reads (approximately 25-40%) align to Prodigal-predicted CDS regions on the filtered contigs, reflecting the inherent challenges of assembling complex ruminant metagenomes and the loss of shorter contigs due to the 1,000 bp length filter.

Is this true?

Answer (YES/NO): NO